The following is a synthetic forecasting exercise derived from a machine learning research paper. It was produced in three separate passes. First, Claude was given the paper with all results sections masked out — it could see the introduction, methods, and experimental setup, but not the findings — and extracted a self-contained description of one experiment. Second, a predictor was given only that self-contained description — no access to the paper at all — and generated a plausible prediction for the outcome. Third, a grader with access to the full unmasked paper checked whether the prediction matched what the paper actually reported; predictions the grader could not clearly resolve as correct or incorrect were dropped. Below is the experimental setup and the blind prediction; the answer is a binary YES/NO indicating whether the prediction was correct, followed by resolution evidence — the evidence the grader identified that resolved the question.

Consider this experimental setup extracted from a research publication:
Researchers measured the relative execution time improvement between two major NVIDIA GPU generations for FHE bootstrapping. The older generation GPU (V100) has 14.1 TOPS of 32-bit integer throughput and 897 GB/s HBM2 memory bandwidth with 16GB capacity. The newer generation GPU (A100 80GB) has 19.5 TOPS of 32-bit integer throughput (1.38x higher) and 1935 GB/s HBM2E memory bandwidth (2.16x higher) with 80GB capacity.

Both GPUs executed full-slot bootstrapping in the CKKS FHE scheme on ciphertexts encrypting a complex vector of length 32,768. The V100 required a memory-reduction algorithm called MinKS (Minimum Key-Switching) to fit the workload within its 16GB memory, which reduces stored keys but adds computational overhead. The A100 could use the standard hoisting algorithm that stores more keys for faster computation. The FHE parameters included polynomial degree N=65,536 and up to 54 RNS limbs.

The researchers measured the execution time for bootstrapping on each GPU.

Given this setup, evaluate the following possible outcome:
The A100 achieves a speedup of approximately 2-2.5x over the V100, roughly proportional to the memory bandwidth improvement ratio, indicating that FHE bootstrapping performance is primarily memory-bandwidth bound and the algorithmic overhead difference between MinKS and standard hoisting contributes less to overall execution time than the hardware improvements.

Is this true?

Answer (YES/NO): YES